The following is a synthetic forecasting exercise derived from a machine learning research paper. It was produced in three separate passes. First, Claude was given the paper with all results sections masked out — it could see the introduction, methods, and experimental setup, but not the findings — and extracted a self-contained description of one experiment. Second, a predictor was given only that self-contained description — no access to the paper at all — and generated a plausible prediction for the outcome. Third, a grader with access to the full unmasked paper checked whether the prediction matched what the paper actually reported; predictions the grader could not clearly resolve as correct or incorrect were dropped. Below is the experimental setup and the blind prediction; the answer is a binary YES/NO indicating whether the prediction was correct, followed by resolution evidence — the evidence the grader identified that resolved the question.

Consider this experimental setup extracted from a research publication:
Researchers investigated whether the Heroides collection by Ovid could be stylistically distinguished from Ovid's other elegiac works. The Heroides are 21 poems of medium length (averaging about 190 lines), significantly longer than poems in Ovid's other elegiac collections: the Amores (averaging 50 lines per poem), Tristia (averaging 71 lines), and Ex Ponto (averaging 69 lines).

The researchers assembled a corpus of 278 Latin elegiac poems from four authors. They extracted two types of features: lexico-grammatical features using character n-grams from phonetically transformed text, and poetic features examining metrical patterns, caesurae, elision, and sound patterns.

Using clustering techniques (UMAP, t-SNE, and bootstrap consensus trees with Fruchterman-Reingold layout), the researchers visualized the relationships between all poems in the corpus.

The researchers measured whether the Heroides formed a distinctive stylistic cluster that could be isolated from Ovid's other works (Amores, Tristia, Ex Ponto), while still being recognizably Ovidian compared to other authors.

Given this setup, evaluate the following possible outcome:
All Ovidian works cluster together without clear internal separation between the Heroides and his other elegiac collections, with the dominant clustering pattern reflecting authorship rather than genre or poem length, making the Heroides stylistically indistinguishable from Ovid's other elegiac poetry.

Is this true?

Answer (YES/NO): NO